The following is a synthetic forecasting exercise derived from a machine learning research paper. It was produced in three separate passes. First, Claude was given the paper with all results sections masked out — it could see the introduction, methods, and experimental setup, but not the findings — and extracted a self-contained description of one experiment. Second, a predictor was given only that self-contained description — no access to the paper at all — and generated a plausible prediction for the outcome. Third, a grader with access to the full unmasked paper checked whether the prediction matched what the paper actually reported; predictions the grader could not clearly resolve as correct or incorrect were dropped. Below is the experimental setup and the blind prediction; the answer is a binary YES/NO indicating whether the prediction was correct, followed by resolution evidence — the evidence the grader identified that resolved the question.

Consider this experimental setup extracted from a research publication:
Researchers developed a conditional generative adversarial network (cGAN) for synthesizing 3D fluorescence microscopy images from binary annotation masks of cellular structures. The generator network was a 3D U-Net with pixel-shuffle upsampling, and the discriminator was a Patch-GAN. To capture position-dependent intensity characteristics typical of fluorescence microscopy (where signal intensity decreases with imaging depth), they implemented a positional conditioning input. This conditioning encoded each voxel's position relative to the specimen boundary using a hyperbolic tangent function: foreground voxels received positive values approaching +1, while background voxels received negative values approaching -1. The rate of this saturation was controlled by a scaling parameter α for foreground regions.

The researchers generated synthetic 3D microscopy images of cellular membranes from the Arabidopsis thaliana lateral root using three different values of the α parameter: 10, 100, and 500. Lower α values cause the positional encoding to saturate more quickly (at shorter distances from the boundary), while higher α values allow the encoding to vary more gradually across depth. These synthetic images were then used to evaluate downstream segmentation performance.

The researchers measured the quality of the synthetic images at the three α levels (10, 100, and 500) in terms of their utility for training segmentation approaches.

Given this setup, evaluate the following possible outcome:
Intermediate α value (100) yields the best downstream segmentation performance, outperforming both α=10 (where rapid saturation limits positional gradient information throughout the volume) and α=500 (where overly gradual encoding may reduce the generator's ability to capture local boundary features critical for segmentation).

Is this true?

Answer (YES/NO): NO